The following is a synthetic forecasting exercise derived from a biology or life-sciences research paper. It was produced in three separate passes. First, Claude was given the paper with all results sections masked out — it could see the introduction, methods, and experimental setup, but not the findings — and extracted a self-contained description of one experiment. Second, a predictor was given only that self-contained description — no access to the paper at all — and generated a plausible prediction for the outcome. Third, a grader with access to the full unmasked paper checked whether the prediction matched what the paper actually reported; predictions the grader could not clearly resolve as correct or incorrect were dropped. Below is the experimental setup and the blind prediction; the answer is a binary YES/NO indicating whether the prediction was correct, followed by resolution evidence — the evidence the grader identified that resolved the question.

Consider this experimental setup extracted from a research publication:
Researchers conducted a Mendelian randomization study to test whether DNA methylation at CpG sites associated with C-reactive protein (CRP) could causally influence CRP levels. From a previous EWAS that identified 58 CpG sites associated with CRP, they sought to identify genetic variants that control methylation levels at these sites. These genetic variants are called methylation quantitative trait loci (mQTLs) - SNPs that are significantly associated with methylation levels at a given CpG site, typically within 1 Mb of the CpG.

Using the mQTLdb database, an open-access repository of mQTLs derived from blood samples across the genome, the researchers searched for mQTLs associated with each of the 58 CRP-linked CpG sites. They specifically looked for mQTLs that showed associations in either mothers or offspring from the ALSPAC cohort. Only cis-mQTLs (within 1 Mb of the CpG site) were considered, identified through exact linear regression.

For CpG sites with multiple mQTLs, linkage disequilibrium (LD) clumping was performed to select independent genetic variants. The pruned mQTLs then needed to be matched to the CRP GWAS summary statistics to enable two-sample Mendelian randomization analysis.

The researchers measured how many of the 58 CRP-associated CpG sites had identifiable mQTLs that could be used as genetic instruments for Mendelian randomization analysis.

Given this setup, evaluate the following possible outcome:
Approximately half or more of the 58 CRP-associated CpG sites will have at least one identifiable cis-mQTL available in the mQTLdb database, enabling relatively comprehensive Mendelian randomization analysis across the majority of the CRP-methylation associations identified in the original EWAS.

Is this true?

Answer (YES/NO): NO